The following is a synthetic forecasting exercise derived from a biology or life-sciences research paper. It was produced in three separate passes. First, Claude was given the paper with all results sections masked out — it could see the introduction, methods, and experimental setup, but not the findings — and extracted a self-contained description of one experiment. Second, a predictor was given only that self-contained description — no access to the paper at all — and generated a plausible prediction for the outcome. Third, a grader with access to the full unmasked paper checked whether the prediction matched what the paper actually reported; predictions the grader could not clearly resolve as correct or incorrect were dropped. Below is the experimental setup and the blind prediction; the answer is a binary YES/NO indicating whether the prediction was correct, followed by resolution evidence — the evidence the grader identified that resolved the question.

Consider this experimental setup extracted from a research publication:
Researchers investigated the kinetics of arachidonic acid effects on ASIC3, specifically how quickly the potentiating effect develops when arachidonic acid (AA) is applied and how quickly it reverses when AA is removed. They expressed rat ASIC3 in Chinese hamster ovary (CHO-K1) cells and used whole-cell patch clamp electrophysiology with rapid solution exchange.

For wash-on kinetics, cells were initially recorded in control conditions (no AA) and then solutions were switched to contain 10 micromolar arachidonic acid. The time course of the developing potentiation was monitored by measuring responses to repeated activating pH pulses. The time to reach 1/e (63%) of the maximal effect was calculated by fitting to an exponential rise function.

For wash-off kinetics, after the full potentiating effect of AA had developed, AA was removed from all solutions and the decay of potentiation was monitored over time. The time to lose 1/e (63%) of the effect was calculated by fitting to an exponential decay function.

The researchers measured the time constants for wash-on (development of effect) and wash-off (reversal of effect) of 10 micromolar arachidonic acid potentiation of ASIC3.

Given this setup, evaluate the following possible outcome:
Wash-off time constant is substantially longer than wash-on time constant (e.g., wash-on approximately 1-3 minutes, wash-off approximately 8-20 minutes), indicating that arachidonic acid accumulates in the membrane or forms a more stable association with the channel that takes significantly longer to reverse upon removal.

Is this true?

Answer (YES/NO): NO